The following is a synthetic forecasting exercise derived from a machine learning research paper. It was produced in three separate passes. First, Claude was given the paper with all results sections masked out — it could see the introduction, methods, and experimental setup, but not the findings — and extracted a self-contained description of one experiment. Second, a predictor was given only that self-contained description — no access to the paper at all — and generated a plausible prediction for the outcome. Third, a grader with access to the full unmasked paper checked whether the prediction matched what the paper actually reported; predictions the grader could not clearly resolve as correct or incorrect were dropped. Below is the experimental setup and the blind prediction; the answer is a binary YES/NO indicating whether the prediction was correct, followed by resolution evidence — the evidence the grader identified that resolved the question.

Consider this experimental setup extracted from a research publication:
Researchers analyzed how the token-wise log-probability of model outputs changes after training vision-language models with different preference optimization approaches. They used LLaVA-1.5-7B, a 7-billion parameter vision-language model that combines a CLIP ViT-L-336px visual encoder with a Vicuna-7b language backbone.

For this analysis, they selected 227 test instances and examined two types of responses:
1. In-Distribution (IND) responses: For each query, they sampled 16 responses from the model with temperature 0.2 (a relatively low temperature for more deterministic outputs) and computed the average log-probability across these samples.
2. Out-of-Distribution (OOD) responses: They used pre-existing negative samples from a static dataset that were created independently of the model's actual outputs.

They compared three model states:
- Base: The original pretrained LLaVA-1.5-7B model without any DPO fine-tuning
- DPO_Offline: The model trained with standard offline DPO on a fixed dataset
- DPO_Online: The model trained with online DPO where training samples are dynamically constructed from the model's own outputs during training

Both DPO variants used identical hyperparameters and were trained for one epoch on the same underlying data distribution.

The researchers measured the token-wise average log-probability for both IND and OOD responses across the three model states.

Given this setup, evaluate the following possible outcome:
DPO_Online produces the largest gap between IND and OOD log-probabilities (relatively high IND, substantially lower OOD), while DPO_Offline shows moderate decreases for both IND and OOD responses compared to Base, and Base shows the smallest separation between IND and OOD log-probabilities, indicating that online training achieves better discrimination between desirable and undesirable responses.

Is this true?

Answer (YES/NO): NO